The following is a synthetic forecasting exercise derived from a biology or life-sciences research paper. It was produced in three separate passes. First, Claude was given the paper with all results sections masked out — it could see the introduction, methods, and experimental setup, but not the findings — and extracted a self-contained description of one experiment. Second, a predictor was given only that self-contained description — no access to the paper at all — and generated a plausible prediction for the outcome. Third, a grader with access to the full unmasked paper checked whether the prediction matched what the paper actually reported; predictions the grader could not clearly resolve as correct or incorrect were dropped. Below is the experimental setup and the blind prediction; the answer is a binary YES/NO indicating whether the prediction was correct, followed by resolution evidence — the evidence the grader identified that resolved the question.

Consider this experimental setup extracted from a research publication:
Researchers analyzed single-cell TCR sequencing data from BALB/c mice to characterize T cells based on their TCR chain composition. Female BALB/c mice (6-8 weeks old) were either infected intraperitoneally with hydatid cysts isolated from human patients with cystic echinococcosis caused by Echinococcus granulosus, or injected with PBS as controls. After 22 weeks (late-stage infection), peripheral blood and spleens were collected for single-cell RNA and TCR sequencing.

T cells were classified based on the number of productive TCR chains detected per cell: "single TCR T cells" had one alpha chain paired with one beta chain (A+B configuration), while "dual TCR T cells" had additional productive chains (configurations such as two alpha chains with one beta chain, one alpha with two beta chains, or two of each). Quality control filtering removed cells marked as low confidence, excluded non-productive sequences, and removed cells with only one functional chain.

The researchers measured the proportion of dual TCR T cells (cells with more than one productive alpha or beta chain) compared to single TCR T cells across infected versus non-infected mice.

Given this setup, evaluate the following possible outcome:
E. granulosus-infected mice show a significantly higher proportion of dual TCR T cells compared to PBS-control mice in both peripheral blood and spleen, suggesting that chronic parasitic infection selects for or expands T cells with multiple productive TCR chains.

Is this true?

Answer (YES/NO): NO